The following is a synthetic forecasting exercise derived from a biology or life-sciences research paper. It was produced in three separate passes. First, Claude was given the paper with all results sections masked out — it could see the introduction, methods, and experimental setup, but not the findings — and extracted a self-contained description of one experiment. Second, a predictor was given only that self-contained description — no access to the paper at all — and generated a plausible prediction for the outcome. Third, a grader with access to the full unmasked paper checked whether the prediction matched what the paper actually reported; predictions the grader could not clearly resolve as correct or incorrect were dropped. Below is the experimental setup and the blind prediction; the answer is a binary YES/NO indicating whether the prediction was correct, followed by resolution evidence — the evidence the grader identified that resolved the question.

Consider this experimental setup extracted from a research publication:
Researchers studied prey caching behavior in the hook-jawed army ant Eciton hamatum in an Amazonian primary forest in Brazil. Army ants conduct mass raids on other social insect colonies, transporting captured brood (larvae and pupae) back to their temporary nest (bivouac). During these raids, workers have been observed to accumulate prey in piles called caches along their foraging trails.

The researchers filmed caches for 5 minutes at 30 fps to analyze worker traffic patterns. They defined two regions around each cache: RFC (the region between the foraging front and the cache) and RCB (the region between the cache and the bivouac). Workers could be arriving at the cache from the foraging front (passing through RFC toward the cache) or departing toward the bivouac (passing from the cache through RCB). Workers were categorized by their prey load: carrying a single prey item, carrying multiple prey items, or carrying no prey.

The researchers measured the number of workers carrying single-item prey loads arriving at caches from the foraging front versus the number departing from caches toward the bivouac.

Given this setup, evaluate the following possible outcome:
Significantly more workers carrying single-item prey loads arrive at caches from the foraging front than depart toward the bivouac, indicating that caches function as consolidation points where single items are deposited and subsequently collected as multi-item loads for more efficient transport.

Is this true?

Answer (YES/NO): YES